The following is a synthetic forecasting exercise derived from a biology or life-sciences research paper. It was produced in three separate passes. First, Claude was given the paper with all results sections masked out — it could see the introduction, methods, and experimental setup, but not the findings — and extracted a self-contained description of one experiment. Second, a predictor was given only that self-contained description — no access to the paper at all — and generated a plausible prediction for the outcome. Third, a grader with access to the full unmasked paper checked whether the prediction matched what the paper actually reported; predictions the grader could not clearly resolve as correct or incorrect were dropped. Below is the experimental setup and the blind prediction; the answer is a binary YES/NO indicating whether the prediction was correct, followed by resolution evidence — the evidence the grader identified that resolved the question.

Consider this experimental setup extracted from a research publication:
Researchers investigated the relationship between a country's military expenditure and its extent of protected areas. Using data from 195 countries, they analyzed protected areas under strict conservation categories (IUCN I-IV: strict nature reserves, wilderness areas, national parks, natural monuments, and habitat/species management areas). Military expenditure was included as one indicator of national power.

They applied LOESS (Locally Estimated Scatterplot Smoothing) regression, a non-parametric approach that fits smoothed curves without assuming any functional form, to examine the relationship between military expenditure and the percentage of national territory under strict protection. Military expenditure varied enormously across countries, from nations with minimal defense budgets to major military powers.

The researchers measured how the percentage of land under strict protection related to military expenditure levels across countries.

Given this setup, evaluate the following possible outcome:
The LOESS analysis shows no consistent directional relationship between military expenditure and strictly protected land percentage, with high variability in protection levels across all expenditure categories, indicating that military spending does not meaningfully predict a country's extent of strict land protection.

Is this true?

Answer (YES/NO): NO